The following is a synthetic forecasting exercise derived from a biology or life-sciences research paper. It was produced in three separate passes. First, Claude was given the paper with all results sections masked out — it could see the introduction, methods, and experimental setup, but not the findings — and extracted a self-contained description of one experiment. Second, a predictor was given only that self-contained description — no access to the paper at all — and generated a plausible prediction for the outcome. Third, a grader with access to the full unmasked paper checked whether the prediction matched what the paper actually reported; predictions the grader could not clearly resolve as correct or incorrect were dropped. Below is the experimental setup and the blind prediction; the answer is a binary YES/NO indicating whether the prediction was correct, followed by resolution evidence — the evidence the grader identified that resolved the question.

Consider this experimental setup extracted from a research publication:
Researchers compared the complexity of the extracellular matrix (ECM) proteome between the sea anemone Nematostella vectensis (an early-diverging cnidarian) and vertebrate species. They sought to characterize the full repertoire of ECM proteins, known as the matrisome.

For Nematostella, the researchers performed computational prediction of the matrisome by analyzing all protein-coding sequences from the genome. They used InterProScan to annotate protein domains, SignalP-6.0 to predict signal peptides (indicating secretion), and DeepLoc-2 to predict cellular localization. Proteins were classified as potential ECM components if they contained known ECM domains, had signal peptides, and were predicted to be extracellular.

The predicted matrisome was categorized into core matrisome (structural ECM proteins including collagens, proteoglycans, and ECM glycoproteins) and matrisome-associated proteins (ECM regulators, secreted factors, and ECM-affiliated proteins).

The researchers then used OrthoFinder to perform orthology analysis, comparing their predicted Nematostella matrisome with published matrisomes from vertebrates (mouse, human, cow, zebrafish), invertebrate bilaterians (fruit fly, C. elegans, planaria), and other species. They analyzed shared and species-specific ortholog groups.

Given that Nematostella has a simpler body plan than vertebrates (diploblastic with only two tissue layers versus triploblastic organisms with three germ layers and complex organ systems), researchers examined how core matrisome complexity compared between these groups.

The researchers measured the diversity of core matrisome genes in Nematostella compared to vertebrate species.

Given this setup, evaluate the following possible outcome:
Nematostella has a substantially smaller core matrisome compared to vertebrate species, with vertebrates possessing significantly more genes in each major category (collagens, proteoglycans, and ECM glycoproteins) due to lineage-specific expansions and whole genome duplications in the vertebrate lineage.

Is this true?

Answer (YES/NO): NO